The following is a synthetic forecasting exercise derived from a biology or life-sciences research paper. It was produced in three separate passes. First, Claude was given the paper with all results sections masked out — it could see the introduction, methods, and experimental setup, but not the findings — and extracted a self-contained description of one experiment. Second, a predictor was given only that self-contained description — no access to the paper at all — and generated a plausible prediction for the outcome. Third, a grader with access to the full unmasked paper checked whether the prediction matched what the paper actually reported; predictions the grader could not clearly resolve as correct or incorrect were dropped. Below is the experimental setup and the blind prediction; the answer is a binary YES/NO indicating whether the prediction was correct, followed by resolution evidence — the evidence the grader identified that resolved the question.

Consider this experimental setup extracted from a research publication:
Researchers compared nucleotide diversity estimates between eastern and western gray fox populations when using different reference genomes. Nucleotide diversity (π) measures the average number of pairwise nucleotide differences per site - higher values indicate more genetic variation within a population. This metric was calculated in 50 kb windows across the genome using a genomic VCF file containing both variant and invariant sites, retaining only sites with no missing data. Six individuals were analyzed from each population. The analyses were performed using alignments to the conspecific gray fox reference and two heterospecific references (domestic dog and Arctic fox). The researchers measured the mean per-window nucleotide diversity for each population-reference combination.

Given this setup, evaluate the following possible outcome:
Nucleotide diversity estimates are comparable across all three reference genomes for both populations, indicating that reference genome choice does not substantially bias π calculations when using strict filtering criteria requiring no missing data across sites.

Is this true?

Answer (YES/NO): NO